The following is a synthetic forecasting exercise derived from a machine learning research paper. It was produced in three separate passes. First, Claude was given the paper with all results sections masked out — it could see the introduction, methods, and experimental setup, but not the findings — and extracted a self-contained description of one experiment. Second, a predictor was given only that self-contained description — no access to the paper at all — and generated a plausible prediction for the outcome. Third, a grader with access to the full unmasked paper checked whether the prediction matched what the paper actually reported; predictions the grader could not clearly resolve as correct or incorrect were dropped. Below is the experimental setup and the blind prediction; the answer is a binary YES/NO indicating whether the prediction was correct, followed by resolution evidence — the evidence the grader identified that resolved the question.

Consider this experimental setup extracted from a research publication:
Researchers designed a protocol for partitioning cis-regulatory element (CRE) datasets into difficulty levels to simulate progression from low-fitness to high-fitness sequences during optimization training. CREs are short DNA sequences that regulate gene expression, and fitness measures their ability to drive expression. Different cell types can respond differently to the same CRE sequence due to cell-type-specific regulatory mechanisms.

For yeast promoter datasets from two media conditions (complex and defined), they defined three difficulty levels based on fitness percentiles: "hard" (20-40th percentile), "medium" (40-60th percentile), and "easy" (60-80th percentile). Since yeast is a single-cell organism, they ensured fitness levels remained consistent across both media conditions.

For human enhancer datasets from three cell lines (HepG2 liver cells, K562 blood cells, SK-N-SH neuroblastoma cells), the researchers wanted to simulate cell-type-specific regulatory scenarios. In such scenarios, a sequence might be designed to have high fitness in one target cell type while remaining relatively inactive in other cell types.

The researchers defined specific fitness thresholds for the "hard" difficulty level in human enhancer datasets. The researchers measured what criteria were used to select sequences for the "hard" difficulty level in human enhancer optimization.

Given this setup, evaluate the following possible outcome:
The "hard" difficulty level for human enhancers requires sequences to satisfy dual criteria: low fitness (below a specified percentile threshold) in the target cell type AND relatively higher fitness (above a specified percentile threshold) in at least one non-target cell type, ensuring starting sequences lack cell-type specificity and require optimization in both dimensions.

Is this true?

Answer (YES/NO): NO